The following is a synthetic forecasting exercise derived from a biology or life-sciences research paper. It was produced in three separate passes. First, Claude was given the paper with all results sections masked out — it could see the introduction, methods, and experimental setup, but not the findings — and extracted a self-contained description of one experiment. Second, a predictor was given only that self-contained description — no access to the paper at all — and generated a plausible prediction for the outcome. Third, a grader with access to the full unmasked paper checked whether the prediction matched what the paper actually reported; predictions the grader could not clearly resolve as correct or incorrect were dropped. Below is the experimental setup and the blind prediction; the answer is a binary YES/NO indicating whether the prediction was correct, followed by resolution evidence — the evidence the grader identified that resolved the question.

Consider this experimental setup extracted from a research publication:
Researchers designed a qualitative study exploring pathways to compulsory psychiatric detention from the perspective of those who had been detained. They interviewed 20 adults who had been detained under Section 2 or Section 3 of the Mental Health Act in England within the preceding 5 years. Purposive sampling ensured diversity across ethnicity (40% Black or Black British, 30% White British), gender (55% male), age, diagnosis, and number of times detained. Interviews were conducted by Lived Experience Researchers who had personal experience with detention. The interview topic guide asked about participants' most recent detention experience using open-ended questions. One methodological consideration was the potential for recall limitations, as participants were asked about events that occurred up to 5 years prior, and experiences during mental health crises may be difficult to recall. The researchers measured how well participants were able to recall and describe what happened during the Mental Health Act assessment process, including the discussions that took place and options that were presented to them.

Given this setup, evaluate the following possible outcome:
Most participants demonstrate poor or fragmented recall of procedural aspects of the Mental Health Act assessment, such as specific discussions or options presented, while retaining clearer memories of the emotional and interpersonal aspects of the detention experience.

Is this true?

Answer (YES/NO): NO